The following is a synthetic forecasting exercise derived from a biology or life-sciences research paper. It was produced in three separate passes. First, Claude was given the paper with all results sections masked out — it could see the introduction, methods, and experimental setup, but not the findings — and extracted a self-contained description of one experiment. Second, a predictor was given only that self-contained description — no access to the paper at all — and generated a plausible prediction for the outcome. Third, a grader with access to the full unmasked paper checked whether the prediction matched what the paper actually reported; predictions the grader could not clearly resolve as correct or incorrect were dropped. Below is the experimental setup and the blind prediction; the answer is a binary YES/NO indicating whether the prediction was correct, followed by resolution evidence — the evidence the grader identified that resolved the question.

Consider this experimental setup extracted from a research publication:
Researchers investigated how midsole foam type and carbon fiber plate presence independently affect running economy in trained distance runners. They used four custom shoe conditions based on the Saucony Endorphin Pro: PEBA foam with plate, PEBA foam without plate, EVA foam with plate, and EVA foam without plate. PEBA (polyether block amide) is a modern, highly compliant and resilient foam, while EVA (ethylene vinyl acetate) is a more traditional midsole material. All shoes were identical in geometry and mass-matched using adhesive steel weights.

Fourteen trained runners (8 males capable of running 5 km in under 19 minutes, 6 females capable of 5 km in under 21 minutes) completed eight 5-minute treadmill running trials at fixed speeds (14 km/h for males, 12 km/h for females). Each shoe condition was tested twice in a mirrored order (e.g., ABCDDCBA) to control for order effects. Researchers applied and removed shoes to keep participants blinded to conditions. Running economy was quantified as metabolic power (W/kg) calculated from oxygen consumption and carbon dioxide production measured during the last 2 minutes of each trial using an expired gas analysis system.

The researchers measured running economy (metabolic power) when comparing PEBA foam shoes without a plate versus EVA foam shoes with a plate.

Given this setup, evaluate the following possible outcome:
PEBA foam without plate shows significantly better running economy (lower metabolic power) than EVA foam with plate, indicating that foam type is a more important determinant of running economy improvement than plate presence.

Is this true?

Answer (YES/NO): NO